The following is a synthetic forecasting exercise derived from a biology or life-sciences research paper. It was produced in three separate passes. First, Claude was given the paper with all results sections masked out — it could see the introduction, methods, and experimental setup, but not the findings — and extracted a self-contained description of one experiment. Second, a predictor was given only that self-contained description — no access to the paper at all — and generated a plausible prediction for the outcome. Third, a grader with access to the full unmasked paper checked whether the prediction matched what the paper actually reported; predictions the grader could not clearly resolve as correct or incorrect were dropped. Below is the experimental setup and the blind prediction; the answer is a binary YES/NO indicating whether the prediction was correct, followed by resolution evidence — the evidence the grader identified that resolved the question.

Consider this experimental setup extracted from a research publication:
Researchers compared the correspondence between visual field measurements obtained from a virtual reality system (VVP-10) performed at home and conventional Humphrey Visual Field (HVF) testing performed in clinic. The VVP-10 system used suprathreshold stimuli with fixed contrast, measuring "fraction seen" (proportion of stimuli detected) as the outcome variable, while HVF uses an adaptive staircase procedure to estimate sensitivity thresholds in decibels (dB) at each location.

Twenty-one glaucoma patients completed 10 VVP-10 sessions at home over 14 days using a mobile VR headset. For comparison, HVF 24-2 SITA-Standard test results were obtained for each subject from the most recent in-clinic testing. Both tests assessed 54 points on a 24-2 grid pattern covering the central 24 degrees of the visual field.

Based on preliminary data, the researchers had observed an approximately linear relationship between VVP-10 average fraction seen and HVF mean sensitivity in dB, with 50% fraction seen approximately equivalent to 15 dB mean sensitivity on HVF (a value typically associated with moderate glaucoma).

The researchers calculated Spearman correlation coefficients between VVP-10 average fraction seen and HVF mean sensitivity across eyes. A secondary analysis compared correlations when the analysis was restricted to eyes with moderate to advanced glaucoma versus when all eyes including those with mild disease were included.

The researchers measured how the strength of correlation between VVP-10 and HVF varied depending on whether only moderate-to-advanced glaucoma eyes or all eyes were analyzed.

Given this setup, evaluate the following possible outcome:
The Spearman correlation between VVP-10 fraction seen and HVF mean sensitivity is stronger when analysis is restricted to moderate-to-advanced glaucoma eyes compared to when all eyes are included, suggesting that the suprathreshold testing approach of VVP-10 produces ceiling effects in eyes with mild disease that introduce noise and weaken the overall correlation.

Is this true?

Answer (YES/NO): YES